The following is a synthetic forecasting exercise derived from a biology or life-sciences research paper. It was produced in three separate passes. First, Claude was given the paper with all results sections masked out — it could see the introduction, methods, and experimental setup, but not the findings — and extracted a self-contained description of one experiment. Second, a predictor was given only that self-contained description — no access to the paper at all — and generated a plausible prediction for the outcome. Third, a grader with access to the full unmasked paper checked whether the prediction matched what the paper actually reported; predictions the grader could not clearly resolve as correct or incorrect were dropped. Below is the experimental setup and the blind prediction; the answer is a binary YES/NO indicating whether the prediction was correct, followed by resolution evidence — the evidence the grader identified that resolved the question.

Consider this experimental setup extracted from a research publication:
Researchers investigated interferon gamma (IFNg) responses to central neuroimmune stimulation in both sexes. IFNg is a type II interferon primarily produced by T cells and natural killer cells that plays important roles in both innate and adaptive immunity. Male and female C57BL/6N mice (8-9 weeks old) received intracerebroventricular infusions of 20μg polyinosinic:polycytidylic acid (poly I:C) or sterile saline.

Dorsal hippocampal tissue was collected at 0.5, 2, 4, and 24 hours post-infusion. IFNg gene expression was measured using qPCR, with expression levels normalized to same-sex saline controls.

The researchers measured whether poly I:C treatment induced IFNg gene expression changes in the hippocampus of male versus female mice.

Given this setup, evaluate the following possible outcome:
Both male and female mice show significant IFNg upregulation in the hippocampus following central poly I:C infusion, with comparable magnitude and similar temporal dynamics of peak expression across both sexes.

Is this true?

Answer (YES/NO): NO